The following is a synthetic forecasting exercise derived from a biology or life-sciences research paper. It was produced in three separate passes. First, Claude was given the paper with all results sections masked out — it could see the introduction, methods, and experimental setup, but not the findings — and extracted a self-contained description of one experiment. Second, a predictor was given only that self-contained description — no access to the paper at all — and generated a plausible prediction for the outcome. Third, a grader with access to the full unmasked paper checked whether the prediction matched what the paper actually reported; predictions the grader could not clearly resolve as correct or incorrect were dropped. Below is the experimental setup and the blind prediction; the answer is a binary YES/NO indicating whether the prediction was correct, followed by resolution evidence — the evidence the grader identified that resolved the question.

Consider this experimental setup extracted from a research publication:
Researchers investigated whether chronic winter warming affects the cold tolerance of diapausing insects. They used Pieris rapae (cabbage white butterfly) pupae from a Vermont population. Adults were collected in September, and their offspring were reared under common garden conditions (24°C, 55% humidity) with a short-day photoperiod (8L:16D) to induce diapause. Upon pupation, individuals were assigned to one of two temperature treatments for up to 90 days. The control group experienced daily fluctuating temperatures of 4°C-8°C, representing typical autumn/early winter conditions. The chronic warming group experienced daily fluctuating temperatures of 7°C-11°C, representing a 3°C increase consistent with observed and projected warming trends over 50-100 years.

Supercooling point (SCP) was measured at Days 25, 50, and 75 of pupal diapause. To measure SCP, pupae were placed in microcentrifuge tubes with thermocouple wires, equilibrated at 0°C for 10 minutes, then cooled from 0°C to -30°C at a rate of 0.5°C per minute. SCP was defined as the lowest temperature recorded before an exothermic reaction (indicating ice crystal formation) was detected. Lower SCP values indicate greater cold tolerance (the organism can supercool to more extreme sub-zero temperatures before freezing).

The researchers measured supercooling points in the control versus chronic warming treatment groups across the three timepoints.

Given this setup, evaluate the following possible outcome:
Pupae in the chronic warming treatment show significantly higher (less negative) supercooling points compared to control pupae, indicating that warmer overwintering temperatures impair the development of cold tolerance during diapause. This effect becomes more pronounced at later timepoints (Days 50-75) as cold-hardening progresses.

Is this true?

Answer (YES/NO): NO